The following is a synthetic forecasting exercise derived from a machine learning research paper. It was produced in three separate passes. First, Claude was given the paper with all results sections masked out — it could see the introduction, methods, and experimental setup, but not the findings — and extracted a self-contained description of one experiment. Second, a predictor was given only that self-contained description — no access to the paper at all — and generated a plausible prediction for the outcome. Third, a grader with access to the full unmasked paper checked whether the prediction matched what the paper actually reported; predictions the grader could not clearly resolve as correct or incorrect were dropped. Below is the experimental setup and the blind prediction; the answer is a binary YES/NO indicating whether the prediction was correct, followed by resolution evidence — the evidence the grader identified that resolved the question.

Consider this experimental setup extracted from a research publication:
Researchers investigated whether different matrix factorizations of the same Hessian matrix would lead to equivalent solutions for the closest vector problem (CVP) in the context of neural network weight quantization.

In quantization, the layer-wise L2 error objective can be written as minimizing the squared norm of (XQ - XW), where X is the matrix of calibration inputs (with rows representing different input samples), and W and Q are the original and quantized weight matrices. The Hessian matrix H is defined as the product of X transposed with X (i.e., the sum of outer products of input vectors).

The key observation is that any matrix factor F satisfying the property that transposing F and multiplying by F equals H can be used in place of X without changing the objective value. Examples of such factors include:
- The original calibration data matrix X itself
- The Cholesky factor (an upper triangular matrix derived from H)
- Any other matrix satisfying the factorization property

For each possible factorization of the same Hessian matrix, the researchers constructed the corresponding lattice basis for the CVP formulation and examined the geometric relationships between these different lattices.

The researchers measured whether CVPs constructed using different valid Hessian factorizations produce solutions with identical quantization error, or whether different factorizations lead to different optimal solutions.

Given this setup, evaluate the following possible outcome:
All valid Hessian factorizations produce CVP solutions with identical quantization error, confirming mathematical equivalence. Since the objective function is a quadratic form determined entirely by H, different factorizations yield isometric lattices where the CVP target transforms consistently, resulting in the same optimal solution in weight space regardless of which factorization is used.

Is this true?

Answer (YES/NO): YES